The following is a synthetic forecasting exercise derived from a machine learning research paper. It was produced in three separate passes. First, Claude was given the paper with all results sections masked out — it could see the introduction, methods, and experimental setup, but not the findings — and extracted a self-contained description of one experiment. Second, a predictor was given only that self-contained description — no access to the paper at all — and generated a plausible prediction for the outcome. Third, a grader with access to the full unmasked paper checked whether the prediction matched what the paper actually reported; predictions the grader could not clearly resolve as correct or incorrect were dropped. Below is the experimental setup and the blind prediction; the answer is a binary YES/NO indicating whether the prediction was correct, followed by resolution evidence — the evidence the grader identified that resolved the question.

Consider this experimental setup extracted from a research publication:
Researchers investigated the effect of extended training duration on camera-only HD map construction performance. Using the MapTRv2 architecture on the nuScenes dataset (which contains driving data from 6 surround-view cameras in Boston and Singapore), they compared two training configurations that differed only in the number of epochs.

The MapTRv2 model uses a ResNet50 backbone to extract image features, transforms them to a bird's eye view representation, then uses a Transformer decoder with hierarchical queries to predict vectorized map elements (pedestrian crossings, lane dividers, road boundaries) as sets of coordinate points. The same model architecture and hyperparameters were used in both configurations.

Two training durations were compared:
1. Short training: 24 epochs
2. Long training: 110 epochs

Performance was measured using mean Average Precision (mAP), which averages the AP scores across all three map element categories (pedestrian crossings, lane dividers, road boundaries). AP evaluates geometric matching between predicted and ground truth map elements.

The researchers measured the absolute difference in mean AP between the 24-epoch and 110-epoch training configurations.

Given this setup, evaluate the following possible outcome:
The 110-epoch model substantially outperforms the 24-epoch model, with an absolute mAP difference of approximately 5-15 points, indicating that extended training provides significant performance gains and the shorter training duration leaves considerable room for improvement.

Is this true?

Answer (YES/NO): YES